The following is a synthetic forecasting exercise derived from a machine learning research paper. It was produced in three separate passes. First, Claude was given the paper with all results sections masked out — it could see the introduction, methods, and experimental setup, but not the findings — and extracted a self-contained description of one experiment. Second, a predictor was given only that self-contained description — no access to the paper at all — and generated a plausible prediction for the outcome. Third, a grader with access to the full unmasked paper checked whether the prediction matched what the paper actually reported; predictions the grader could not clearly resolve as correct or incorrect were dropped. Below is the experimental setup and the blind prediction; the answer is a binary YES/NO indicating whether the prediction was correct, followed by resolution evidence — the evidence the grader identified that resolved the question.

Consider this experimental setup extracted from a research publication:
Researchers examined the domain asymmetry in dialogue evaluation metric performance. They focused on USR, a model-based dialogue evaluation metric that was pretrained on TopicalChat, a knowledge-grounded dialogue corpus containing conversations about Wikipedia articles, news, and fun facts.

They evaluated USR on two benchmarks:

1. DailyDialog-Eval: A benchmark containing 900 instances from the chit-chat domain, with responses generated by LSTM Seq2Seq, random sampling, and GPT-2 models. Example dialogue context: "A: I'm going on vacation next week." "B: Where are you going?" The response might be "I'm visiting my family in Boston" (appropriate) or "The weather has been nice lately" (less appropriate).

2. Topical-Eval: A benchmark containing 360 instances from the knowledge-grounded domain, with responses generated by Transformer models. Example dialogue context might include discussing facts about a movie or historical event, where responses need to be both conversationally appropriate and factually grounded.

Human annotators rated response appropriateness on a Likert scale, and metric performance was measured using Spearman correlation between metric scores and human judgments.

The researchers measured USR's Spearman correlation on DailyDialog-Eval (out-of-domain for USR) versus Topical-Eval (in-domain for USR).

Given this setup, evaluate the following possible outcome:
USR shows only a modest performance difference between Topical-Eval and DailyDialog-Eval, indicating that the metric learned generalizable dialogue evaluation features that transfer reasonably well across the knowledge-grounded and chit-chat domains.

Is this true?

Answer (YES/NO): NO